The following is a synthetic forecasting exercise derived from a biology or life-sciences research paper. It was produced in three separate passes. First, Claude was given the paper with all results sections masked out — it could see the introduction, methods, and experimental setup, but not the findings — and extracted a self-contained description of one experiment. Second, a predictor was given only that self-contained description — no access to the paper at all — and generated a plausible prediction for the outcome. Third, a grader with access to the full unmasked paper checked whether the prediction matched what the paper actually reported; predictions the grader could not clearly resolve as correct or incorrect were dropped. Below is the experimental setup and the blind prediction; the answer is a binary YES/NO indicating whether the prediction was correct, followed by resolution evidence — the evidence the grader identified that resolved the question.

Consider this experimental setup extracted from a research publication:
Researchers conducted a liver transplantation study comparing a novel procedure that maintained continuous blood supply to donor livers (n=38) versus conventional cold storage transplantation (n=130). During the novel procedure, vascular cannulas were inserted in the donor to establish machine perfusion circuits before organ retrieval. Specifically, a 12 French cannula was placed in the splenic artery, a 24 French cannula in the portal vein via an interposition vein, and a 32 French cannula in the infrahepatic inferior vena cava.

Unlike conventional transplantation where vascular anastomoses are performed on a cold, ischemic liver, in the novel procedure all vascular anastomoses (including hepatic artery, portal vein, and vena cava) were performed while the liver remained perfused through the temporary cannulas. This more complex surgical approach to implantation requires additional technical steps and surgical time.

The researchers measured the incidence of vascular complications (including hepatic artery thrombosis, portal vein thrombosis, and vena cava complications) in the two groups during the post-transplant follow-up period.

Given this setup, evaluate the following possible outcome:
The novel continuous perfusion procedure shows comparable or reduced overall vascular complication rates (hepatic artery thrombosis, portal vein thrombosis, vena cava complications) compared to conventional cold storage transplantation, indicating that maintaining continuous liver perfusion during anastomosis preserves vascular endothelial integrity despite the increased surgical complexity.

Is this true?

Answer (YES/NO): YES